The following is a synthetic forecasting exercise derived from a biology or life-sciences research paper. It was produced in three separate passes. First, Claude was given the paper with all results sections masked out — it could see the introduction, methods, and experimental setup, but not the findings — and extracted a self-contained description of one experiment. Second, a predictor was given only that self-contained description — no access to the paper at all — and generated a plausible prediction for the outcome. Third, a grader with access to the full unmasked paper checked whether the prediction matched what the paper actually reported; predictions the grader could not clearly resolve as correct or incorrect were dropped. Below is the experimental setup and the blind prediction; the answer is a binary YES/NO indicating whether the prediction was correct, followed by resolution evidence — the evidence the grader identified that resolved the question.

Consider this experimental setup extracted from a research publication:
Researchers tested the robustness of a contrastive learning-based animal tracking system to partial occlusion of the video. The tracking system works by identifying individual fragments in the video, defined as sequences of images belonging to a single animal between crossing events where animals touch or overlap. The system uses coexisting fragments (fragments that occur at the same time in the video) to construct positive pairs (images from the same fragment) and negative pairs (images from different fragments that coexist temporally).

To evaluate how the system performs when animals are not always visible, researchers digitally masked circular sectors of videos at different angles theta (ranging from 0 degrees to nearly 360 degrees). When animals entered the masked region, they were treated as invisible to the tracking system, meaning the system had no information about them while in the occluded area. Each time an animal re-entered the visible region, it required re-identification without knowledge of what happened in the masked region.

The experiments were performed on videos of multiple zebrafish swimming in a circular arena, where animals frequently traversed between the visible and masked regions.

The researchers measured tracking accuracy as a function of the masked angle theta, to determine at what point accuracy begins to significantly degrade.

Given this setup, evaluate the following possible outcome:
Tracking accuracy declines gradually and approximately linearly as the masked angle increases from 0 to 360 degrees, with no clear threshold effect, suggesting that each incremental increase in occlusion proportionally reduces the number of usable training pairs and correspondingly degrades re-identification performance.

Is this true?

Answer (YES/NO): NO